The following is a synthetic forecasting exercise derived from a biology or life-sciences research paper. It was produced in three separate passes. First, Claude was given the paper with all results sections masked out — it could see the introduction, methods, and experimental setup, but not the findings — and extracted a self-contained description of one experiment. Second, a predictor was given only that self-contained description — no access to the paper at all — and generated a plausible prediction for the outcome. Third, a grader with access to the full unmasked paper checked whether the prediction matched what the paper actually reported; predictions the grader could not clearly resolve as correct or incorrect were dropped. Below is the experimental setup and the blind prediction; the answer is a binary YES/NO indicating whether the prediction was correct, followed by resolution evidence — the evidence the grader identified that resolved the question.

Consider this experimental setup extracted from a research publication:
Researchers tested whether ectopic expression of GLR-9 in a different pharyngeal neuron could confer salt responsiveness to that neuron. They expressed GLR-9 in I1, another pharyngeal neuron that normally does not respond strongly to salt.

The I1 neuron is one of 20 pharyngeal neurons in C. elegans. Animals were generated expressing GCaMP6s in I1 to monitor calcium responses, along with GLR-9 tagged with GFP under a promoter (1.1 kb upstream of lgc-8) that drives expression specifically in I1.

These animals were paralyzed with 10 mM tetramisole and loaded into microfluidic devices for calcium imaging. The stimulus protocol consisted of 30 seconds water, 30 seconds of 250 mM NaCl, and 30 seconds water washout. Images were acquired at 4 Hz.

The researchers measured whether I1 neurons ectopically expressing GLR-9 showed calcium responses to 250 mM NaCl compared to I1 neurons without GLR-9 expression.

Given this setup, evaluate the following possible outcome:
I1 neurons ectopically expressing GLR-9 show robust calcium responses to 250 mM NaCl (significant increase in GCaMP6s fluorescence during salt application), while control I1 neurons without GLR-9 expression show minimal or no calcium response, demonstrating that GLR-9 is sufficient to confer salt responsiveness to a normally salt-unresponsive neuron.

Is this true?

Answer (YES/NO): NO